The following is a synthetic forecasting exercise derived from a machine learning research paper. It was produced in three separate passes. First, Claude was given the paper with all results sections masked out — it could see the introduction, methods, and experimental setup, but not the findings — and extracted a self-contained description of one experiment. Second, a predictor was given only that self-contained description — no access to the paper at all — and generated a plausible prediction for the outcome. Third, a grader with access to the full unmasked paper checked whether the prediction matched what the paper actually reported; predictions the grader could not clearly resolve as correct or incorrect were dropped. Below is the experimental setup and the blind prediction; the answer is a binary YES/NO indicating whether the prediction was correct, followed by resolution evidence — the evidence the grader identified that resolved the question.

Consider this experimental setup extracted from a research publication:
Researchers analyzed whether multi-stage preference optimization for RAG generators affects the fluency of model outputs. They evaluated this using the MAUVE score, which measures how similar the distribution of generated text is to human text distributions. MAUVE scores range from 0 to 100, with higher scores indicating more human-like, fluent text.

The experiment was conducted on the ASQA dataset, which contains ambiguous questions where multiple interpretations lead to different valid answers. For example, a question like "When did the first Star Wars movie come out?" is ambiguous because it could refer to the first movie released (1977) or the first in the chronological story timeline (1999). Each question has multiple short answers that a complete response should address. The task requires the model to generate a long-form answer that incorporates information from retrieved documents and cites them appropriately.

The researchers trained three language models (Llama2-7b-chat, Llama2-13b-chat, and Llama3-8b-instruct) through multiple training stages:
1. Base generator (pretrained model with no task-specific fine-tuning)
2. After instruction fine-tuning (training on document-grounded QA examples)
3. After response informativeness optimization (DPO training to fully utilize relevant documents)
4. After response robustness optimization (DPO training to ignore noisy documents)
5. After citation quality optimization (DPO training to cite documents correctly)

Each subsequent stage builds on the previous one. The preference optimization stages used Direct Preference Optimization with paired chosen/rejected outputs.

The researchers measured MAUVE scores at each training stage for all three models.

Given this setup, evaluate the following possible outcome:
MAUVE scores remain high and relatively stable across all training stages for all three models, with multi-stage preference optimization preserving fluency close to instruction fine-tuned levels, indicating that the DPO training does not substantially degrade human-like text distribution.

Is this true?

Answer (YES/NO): YES